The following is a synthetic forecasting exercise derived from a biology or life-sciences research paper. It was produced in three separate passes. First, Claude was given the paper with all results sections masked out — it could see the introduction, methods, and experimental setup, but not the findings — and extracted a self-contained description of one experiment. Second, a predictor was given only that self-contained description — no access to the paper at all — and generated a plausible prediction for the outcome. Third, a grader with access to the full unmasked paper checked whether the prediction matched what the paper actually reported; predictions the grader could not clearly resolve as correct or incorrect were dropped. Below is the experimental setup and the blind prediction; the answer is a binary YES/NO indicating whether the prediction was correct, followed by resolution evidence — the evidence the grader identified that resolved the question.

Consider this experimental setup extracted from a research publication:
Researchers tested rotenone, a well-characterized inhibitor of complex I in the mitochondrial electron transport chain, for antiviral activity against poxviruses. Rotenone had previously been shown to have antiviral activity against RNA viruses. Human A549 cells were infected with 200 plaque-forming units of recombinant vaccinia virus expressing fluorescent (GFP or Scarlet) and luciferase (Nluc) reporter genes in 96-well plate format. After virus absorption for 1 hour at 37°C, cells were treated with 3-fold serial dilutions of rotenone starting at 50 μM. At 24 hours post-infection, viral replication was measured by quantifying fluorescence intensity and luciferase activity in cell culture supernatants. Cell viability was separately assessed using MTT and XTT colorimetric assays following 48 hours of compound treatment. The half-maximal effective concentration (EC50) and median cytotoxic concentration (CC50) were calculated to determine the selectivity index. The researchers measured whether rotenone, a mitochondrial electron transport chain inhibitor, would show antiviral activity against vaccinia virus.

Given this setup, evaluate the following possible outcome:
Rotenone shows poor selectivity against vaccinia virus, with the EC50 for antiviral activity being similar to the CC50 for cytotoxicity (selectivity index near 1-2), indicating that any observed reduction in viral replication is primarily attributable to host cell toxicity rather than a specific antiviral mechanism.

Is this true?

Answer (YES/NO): NO